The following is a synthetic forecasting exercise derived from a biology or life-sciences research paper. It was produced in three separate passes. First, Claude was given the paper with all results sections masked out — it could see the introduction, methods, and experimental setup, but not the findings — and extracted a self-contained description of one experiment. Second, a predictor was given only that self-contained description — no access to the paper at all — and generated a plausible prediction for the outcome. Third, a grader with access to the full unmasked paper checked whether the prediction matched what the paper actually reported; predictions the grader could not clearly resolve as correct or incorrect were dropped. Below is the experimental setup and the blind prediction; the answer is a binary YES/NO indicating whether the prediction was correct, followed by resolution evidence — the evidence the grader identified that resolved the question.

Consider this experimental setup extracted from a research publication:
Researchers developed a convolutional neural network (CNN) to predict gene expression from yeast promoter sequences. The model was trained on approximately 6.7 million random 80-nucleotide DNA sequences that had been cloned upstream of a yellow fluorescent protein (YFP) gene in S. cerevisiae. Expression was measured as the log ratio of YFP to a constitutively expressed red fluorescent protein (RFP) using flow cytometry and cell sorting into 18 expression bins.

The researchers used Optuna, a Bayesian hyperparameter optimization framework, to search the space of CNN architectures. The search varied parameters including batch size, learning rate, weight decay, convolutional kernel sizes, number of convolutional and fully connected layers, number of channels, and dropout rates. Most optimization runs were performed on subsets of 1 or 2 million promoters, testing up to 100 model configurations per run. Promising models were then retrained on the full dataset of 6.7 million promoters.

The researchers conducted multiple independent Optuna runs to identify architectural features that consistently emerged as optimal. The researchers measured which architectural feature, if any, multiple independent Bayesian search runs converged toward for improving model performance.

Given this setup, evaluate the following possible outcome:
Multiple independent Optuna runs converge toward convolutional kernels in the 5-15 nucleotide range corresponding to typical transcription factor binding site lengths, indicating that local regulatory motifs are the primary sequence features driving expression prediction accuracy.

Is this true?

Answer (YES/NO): NO